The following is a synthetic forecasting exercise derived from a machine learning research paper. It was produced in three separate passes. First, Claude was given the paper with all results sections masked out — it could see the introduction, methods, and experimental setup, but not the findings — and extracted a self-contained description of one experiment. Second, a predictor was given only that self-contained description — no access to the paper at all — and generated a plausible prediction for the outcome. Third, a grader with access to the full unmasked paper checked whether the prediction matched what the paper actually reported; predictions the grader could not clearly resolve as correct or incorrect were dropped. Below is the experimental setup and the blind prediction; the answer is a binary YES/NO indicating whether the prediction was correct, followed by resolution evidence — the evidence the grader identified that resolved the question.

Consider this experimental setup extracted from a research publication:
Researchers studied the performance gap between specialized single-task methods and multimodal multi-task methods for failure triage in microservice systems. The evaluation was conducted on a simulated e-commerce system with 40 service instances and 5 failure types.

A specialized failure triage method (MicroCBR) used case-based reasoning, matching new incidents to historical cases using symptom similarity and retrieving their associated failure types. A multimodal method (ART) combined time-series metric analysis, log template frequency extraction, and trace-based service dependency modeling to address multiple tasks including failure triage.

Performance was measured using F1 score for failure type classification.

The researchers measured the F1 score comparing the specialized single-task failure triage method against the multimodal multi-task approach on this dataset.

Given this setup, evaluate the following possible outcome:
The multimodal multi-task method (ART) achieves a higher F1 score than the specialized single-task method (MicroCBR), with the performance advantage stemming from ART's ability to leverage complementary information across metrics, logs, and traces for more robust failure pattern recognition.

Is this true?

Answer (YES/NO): YES